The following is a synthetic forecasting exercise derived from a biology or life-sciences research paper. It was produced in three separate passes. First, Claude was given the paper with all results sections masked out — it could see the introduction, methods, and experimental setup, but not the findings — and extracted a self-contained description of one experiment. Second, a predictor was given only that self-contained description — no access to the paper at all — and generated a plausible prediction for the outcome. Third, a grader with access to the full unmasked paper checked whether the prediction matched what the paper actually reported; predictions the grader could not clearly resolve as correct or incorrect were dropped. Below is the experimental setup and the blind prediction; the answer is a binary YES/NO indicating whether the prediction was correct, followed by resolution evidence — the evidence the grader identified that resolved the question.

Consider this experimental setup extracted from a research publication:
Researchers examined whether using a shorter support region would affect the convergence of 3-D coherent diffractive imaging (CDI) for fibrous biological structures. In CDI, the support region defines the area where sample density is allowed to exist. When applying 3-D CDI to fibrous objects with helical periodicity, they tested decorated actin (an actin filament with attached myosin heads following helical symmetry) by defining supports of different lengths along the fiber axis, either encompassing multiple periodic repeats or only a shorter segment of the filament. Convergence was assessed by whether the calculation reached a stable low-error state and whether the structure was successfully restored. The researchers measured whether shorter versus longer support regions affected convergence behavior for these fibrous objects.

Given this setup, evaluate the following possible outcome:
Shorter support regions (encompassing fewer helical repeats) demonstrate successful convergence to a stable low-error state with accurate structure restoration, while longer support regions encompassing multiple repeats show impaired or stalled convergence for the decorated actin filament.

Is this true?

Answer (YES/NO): NO